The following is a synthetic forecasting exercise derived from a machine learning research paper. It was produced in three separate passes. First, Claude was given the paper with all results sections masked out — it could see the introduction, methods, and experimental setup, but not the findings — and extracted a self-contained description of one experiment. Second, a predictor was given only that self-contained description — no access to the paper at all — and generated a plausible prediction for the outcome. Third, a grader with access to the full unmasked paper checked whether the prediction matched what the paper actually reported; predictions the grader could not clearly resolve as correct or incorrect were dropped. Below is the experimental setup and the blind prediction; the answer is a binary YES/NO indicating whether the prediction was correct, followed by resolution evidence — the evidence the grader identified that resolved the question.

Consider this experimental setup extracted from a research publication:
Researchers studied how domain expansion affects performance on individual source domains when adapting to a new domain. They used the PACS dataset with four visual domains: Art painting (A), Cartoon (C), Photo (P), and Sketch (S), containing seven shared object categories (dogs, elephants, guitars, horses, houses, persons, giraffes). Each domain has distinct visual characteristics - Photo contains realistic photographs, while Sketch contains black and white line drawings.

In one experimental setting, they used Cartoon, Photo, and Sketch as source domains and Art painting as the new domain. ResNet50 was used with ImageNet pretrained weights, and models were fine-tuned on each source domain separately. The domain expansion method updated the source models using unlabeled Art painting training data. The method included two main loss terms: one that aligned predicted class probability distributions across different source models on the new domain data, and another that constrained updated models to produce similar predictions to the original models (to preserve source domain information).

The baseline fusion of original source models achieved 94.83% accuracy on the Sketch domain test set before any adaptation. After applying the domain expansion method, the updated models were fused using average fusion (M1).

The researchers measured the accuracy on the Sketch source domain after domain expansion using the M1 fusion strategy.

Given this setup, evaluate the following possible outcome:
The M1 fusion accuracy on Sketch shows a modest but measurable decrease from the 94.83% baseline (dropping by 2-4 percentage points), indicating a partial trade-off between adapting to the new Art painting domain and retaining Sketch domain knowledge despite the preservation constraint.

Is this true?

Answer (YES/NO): NO